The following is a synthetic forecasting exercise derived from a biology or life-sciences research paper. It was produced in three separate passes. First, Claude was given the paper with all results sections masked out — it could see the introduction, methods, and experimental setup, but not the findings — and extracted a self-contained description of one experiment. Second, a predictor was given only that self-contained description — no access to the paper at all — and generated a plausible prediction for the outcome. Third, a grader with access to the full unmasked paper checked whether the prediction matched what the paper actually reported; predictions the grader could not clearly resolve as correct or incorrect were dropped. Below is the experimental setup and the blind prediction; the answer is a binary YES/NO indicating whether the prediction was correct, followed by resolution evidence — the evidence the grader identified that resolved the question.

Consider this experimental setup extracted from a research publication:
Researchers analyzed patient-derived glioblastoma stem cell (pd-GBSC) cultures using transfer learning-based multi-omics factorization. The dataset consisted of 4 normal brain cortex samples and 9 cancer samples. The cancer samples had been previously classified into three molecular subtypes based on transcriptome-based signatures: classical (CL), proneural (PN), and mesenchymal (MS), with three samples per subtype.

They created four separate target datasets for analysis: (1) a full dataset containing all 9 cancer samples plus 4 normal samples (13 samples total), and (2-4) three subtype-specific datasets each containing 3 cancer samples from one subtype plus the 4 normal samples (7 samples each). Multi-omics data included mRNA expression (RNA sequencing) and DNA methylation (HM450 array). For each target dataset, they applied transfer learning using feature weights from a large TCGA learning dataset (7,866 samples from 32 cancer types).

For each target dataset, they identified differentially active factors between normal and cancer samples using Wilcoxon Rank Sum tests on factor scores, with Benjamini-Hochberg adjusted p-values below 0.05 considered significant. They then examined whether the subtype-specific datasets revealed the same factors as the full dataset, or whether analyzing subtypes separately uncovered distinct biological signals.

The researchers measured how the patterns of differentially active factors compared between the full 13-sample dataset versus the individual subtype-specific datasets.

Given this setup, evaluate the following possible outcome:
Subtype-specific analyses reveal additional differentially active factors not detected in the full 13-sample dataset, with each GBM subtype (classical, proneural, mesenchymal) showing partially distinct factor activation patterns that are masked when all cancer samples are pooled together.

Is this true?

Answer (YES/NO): NO